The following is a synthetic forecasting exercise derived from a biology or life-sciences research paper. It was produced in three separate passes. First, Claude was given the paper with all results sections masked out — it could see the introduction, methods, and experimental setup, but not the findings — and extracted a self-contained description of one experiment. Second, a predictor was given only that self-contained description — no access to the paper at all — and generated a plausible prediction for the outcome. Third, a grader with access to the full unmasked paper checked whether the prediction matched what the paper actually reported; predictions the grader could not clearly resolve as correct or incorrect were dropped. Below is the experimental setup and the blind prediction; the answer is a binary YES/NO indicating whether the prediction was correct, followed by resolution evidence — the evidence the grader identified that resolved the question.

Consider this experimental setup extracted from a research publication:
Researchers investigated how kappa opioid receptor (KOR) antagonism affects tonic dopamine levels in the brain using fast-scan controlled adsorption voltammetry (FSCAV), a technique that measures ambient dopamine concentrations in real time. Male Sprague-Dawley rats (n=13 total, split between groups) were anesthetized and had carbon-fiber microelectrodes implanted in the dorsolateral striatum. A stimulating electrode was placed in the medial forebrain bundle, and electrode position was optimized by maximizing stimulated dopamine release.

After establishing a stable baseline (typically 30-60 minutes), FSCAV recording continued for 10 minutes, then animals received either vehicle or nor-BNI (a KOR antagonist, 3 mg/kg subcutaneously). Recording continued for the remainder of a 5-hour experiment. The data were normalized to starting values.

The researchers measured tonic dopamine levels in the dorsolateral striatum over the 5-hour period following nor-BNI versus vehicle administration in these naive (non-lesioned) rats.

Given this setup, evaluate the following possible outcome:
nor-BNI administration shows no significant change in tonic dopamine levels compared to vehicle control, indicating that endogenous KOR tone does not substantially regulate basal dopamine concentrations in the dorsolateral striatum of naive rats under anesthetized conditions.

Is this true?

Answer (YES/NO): YES